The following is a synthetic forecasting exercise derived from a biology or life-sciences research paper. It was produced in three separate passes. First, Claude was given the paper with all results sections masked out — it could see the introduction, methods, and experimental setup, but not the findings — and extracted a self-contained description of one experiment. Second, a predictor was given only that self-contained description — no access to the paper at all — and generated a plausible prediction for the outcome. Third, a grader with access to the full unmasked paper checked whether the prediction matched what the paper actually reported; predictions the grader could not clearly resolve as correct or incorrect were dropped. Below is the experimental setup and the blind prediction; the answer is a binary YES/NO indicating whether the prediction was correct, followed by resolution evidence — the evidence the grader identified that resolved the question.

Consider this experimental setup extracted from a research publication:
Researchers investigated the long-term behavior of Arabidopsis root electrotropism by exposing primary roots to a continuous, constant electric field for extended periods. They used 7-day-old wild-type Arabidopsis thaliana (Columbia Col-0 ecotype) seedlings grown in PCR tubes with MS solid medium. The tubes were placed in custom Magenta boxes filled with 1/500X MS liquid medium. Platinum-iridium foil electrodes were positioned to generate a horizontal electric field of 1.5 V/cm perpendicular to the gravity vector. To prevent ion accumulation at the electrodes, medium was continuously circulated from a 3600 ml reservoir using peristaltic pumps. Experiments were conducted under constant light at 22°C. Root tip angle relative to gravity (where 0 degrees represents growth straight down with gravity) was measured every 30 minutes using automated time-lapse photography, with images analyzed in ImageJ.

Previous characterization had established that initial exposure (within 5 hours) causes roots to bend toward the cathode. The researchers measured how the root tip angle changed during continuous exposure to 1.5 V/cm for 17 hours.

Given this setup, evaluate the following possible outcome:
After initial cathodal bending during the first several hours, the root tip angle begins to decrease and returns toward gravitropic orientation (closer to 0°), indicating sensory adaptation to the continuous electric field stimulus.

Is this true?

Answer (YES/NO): NO